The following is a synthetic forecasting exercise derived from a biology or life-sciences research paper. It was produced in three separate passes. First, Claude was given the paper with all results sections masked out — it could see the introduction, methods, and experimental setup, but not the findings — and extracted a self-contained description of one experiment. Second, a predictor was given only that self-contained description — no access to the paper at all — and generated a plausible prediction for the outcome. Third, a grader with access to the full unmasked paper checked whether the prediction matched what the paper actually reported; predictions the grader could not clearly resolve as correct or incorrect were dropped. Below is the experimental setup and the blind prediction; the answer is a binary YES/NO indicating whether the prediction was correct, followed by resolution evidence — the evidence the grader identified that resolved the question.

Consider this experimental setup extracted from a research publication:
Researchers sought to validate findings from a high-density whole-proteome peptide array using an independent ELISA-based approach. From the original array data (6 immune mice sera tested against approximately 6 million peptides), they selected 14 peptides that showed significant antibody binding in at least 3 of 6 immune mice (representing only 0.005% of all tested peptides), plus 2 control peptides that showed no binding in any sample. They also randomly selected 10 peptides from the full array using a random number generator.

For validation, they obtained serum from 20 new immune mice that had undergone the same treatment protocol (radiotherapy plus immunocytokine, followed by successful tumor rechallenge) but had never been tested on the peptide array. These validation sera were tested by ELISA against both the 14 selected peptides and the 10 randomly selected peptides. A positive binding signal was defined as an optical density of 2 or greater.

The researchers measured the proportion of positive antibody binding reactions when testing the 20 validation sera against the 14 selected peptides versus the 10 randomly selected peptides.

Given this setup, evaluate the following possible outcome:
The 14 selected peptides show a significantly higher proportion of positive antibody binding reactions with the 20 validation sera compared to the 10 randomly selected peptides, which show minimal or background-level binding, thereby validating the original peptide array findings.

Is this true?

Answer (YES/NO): YES